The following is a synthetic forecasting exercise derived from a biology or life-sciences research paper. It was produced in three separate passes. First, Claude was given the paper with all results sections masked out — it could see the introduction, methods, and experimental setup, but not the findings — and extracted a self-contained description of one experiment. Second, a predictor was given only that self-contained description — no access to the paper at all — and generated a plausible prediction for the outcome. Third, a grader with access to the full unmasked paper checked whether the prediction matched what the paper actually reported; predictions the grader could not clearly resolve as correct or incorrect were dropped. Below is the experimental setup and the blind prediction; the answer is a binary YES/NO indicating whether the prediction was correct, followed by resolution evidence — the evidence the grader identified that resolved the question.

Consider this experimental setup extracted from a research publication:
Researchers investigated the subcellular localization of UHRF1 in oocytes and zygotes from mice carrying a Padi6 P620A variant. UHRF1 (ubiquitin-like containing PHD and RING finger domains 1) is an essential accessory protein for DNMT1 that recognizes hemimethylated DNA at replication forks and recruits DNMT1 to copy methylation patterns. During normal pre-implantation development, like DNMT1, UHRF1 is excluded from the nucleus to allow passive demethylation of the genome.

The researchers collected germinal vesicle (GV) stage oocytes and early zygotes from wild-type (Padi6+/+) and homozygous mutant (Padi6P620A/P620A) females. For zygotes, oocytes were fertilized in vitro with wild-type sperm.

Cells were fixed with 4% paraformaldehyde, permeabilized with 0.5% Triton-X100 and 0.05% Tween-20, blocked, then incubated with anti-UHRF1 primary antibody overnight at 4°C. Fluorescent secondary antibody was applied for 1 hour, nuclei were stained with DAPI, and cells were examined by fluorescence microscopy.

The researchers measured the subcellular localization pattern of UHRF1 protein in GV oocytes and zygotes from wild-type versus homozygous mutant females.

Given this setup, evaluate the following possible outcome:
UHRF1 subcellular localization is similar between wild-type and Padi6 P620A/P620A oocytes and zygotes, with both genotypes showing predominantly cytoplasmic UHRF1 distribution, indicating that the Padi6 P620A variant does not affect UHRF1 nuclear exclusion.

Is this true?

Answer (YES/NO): NO